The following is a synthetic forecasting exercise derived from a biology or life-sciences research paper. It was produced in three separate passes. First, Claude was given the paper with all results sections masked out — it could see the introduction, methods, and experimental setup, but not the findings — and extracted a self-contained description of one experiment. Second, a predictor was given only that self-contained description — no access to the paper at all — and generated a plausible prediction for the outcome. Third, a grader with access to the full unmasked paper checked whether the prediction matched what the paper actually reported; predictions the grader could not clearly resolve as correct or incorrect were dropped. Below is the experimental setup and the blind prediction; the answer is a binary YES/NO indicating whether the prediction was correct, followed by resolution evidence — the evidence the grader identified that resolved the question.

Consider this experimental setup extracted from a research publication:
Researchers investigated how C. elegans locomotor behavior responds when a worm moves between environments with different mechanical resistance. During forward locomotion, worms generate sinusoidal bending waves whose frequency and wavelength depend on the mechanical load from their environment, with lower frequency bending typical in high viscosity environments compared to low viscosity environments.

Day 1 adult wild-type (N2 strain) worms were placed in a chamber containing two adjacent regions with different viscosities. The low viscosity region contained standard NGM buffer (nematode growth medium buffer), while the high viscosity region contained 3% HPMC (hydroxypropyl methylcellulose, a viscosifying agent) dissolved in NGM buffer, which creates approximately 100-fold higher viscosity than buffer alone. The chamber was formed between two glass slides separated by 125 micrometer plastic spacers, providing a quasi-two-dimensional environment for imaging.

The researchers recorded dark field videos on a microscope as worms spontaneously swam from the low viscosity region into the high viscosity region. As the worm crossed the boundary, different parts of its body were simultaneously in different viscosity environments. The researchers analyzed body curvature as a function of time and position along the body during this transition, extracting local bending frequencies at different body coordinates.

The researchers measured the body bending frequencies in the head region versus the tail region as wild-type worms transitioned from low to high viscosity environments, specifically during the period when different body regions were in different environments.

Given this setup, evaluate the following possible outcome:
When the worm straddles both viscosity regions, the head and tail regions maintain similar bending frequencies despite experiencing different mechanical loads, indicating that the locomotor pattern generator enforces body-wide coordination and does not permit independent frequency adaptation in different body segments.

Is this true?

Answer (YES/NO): NO